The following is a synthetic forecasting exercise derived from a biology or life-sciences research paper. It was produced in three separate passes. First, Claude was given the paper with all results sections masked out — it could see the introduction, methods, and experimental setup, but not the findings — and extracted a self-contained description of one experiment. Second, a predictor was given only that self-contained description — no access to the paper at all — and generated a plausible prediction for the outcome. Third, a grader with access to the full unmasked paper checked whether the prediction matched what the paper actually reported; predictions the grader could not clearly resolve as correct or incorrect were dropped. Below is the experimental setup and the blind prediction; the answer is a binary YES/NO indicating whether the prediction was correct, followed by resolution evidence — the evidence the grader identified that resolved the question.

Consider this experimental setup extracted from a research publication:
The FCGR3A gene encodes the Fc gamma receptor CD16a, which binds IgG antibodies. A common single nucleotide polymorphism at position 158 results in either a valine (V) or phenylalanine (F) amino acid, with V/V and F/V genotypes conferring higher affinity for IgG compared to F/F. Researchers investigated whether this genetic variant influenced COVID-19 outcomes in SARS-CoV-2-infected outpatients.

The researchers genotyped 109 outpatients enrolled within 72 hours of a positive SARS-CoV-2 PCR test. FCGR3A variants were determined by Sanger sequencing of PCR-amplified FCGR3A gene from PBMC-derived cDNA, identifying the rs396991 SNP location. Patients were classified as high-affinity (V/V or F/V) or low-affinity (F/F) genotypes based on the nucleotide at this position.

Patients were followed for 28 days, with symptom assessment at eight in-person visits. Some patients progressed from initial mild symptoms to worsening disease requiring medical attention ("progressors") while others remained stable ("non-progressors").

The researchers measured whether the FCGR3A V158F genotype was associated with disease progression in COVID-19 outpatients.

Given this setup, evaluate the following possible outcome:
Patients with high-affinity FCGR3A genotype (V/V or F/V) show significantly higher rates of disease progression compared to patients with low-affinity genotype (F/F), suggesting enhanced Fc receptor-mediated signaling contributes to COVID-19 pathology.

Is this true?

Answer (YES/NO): NO